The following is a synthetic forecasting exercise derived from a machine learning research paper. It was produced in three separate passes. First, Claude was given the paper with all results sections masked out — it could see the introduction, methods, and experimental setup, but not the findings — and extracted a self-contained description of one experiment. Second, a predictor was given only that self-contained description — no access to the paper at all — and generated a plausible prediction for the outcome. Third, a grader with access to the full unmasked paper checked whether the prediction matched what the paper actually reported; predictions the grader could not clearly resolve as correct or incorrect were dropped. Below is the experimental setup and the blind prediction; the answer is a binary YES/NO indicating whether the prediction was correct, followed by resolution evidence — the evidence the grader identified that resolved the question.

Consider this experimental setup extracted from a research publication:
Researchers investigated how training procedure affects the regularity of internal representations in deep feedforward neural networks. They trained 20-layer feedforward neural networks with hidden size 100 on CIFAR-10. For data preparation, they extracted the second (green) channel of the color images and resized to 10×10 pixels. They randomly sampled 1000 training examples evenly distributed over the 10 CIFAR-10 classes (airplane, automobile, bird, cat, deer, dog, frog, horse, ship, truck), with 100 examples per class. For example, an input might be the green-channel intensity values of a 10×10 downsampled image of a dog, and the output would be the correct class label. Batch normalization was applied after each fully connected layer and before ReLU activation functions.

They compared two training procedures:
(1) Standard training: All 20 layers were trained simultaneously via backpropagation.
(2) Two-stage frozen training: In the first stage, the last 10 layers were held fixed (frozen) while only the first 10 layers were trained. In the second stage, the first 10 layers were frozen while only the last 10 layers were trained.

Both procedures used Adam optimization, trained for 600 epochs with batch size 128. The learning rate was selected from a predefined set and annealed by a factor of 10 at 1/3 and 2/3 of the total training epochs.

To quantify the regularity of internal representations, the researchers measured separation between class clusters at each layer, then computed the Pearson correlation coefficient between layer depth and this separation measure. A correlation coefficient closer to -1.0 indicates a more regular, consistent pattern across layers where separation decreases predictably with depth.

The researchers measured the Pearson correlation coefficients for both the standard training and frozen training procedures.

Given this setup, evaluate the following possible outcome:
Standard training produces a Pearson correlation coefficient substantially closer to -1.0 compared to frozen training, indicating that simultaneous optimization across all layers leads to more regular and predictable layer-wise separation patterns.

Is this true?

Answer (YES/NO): YES